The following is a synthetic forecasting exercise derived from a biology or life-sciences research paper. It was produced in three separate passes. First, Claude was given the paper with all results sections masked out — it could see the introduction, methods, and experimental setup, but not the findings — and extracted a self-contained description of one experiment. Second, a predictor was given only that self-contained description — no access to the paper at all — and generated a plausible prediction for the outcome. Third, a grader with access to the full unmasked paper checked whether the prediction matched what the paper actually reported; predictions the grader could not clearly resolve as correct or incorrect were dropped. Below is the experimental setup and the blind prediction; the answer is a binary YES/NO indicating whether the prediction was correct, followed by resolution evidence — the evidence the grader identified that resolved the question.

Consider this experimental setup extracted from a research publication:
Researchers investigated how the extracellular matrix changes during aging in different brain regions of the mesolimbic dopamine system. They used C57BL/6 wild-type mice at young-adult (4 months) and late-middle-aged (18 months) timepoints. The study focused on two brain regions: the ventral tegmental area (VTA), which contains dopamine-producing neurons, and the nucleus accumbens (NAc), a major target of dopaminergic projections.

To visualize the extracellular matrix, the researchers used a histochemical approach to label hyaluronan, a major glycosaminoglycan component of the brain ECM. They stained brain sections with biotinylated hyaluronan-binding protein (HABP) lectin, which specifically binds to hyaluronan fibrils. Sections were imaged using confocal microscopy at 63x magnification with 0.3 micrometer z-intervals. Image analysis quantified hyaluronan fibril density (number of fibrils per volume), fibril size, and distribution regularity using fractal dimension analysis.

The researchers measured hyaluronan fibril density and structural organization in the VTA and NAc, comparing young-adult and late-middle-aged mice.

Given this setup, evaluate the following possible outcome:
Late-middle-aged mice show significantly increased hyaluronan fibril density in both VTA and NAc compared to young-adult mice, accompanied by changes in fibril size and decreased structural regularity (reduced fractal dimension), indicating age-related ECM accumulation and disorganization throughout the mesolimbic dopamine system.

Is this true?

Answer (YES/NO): NO